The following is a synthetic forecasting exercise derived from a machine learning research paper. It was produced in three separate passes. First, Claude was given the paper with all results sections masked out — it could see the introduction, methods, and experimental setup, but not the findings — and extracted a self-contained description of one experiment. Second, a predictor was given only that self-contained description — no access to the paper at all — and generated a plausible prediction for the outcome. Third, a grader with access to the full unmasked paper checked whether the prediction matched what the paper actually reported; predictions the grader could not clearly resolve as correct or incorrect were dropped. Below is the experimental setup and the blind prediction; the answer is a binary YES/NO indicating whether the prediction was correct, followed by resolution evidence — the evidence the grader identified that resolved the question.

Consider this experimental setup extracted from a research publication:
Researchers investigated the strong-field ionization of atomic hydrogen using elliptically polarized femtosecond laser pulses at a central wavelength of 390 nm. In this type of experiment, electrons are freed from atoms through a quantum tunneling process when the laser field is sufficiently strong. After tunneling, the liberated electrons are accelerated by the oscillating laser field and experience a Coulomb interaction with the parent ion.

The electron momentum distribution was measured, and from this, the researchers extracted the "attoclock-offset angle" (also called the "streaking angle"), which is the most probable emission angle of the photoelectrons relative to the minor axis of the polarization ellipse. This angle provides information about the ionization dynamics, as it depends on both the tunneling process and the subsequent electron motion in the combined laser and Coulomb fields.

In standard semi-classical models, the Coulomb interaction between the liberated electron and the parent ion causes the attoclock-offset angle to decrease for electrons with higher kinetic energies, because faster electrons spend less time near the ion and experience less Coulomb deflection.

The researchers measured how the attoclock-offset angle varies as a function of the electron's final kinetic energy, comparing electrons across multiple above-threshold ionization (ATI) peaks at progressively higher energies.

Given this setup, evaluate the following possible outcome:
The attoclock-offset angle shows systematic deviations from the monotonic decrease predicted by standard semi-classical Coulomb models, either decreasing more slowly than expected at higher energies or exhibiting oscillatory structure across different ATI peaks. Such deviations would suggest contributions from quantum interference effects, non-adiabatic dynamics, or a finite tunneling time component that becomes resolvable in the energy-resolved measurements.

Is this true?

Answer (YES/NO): NO